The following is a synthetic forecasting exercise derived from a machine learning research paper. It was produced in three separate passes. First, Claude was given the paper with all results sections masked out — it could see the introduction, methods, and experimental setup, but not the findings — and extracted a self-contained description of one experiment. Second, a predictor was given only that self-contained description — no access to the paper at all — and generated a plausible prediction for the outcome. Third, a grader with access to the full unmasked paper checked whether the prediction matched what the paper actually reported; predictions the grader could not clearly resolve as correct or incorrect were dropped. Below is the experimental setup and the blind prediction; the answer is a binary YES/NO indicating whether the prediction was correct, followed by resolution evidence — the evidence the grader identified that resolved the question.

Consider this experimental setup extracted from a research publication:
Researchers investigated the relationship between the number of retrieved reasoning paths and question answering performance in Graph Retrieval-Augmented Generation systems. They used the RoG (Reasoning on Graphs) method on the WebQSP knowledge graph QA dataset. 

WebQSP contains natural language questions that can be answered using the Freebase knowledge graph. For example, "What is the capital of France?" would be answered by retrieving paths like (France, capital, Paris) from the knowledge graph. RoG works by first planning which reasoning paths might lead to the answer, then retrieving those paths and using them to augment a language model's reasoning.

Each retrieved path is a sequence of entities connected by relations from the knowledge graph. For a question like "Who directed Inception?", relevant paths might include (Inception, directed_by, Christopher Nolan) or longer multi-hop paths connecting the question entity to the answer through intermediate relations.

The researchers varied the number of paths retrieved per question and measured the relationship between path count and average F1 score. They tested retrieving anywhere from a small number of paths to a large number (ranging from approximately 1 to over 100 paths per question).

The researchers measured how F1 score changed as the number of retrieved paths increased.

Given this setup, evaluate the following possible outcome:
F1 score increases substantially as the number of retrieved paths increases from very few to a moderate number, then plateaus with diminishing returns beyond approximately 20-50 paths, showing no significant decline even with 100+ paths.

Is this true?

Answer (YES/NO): NO